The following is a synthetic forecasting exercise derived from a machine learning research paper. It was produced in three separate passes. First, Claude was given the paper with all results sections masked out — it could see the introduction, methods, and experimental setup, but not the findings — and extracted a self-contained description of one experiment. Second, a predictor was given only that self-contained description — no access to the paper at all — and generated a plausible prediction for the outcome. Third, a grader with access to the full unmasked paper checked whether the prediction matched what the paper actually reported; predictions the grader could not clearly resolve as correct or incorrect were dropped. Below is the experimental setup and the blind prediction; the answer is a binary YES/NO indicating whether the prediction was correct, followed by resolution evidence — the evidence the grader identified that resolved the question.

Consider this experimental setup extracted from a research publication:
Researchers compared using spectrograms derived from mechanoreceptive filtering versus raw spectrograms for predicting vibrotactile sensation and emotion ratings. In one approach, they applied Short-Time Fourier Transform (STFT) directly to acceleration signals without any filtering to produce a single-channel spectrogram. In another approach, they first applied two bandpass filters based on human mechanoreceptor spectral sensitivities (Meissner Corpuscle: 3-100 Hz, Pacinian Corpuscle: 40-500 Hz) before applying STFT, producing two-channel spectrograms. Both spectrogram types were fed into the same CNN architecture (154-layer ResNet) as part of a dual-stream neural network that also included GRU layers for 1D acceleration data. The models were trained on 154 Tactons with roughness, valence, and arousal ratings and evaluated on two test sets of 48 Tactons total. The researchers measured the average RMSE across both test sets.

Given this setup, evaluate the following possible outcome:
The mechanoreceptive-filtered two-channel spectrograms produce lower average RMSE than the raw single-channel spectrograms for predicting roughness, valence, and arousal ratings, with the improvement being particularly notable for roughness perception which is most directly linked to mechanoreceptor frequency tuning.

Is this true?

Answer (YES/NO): NO